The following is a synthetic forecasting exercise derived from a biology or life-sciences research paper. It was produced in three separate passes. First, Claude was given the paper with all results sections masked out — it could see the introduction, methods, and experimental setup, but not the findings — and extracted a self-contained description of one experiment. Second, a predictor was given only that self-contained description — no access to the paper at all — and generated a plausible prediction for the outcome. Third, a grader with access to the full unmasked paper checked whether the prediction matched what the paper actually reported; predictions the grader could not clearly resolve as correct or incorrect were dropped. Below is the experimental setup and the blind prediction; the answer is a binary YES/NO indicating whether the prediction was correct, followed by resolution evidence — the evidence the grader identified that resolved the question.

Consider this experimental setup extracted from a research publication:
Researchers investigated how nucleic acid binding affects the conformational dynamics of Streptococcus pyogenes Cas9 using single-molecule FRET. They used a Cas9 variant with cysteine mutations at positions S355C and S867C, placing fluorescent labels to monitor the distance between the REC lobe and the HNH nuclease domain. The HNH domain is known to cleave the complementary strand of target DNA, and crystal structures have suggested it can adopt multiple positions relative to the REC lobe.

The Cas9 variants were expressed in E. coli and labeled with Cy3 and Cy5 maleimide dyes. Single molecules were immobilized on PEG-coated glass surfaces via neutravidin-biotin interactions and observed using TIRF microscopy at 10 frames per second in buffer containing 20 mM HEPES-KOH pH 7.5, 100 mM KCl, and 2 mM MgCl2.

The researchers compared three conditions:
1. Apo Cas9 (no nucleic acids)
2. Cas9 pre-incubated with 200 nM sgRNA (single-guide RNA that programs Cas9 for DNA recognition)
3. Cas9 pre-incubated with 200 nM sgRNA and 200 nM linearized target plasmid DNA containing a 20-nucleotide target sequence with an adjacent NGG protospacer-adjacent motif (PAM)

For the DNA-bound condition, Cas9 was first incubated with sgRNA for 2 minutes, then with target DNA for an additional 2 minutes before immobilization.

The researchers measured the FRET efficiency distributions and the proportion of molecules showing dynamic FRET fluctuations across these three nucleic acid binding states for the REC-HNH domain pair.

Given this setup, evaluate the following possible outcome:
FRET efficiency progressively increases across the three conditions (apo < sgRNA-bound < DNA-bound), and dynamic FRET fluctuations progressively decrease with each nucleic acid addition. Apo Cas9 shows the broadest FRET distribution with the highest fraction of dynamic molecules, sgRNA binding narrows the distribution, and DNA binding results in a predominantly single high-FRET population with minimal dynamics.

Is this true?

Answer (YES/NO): NO